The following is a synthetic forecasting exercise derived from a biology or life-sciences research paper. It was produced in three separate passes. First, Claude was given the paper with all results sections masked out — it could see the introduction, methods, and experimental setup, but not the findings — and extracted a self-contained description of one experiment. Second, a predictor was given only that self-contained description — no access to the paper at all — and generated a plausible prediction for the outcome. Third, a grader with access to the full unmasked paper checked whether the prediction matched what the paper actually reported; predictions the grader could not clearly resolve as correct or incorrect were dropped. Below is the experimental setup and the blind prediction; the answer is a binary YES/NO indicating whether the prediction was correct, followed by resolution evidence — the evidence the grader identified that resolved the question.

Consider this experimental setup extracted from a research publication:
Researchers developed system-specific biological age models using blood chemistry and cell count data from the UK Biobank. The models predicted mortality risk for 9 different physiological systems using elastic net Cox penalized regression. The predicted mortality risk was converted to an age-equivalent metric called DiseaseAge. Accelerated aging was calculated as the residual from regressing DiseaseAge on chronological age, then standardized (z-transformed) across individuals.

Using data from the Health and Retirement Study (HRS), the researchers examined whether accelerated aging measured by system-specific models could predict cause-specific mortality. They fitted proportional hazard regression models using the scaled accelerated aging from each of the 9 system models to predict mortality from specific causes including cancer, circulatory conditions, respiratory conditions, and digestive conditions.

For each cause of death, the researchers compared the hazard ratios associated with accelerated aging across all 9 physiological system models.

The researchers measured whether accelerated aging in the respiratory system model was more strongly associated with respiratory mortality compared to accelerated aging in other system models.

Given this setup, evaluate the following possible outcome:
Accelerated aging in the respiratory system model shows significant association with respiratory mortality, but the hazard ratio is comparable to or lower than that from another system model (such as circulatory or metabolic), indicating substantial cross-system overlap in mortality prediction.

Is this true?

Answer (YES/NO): NO